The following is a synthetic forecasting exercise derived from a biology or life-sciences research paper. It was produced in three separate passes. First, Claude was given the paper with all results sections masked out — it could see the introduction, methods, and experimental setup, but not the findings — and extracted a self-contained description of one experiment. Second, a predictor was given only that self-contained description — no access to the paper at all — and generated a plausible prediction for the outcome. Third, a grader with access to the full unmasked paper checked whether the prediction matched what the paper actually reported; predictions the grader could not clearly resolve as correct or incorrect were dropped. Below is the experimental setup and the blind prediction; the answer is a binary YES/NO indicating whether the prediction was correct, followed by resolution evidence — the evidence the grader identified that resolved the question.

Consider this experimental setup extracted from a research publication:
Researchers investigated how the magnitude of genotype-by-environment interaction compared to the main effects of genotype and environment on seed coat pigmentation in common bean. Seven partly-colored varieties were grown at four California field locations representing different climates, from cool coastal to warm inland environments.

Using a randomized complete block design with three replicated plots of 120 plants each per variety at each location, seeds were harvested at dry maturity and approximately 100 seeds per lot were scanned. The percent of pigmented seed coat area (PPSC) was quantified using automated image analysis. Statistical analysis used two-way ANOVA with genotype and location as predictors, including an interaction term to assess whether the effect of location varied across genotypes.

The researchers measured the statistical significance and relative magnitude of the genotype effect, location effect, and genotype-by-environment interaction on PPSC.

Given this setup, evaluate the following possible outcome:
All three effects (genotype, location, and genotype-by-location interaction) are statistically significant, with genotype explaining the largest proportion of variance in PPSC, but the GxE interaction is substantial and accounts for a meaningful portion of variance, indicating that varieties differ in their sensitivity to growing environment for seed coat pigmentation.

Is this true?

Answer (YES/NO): NO